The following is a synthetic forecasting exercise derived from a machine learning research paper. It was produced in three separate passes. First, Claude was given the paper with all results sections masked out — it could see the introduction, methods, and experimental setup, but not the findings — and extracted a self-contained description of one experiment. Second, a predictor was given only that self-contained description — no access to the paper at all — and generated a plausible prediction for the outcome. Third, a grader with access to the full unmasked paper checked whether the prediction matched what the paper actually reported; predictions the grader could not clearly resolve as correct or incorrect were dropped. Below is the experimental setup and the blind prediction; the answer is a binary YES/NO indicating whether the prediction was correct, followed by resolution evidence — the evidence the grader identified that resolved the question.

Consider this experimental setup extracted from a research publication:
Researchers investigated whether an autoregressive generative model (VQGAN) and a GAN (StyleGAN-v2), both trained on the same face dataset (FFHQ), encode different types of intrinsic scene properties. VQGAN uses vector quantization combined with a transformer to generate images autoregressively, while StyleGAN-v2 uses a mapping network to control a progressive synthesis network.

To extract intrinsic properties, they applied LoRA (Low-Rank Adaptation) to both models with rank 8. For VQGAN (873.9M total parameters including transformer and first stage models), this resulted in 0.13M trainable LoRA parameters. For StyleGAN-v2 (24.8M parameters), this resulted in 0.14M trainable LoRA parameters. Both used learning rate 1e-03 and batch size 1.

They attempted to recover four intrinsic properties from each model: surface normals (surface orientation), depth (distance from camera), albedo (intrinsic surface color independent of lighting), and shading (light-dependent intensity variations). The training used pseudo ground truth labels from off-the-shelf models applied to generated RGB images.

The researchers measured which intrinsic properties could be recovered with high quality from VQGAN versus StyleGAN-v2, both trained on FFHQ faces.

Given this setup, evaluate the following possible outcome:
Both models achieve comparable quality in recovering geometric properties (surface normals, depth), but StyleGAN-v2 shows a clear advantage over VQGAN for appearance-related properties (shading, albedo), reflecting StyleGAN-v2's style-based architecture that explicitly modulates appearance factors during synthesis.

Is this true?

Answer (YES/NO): NO